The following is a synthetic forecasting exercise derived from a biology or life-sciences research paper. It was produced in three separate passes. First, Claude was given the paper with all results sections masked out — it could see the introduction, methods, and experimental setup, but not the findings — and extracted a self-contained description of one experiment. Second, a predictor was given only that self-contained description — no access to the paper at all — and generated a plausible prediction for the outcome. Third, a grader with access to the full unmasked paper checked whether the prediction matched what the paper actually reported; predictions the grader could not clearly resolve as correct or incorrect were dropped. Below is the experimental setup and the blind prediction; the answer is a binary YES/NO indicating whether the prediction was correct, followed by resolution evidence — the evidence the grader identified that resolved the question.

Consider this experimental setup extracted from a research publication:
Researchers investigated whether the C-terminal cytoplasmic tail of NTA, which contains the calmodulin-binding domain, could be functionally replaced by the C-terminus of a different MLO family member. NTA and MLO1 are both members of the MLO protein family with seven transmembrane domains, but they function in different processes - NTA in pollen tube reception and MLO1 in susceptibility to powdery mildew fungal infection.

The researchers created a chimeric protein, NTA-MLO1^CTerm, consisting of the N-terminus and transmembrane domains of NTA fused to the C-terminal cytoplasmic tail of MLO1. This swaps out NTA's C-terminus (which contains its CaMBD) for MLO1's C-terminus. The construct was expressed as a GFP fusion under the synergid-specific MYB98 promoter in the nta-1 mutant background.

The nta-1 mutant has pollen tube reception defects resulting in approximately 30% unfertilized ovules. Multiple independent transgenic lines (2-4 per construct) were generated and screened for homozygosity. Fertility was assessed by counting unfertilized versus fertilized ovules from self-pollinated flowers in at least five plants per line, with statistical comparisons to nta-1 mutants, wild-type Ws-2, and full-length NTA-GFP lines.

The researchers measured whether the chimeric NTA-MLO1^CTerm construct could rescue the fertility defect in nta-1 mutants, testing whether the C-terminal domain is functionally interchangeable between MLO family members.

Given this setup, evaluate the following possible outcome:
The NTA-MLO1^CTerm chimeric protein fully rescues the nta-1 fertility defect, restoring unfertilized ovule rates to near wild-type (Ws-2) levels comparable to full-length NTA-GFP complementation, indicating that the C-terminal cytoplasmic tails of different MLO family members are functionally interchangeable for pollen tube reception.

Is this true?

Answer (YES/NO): YES